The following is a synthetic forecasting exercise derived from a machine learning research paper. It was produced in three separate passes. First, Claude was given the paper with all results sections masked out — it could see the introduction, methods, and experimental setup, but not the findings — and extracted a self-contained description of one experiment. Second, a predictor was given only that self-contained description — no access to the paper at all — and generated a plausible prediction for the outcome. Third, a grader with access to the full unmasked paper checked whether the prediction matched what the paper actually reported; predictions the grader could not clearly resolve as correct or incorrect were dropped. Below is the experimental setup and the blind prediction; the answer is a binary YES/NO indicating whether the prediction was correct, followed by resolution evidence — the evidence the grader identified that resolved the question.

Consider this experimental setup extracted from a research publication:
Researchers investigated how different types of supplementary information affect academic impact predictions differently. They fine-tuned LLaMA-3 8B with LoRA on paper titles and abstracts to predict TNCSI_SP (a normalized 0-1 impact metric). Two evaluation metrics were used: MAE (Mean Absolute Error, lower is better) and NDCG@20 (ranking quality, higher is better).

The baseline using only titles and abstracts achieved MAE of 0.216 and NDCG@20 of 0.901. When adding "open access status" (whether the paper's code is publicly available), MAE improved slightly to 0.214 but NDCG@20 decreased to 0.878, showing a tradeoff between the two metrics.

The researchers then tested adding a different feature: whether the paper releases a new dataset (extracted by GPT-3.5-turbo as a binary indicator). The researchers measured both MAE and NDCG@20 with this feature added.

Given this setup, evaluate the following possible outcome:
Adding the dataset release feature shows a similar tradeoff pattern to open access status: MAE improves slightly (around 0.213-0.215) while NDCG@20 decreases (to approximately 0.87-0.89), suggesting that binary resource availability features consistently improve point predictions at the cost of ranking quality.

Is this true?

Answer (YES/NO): NO